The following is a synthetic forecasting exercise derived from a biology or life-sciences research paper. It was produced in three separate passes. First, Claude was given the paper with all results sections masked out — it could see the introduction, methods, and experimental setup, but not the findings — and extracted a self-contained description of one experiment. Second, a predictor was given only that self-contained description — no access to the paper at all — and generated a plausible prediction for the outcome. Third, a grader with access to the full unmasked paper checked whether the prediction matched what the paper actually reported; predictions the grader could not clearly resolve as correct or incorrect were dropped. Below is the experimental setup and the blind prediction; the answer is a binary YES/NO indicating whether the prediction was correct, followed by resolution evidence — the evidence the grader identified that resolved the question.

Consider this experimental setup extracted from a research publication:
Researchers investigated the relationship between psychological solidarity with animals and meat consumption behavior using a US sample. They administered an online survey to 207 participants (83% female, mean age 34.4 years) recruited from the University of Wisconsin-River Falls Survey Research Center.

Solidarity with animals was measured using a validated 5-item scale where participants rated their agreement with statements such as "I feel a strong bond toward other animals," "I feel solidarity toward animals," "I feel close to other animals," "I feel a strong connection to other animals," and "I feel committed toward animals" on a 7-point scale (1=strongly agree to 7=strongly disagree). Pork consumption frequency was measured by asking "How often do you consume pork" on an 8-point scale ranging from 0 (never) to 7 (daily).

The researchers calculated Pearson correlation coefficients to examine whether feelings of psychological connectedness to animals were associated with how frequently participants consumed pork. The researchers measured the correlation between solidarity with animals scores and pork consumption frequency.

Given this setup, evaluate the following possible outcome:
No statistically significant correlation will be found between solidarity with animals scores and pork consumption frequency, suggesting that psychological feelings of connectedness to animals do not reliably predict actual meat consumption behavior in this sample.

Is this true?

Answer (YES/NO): NO